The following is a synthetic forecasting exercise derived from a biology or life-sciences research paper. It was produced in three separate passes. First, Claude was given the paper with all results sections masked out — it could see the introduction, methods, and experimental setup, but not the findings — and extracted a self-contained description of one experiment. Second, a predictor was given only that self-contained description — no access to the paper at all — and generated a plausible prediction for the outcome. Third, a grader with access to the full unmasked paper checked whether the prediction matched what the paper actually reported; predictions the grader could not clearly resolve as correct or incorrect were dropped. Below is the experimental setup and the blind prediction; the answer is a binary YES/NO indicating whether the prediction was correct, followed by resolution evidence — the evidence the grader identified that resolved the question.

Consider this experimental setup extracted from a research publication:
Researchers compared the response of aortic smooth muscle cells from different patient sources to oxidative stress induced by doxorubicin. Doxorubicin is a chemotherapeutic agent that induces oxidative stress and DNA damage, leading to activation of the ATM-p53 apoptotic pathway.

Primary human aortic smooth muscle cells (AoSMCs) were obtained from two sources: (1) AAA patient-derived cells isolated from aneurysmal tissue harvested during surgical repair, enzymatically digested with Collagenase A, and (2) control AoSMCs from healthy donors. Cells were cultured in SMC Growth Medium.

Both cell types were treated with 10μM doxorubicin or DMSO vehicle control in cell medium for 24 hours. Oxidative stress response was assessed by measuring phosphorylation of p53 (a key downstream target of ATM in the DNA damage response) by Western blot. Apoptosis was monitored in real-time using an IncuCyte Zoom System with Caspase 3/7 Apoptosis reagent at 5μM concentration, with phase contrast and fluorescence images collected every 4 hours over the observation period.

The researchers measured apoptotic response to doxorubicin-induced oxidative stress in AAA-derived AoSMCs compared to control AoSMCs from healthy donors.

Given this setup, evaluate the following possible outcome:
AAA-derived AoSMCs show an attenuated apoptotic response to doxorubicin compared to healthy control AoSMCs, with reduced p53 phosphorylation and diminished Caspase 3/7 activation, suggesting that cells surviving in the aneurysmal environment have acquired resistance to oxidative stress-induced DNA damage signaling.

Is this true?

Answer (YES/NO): YES